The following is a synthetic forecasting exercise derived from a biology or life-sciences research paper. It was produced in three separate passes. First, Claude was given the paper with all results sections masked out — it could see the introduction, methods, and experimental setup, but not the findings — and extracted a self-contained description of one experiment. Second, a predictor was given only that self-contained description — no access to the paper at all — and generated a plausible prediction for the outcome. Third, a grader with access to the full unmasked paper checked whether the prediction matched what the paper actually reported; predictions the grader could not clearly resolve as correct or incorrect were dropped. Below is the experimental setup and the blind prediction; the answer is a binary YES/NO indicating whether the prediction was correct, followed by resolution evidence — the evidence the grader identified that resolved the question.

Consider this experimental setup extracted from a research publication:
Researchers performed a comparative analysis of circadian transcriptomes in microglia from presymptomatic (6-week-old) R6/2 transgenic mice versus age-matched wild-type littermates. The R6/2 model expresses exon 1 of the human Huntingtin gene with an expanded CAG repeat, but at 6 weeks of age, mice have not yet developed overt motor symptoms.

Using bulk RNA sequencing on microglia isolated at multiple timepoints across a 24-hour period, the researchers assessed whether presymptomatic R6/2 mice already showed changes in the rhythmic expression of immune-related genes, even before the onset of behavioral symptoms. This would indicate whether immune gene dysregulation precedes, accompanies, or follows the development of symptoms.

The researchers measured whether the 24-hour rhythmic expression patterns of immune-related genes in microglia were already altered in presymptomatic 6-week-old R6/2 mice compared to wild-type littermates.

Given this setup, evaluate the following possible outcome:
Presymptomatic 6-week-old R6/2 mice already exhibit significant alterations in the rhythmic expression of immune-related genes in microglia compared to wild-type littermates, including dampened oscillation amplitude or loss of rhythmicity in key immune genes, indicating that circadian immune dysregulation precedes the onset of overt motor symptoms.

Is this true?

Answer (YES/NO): YES